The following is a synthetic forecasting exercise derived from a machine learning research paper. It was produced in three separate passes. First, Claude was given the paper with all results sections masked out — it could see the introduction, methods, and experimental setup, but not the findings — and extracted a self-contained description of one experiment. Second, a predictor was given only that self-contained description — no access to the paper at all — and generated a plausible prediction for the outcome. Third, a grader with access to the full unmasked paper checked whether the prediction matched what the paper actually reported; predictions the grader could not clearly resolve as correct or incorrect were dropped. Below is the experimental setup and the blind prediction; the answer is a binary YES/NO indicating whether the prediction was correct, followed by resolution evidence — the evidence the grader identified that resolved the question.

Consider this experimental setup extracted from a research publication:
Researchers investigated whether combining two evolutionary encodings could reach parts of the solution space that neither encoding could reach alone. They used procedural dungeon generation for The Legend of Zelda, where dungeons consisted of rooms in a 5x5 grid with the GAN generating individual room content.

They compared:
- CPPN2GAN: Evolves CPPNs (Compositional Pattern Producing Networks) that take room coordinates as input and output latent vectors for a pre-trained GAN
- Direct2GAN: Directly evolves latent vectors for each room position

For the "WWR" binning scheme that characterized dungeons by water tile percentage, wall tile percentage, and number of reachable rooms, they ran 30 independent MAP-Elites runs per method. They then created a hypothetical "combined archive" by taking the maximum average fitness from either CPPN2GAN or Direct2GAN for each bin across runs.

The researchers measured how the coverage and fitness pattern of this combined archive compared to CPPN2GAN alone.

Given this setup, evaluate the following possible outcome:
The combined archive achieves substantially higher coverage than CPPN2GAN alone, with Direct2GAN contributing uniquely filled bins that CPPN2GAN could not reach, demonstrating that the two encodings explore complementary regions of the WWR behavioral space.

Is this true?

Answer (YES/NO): NO